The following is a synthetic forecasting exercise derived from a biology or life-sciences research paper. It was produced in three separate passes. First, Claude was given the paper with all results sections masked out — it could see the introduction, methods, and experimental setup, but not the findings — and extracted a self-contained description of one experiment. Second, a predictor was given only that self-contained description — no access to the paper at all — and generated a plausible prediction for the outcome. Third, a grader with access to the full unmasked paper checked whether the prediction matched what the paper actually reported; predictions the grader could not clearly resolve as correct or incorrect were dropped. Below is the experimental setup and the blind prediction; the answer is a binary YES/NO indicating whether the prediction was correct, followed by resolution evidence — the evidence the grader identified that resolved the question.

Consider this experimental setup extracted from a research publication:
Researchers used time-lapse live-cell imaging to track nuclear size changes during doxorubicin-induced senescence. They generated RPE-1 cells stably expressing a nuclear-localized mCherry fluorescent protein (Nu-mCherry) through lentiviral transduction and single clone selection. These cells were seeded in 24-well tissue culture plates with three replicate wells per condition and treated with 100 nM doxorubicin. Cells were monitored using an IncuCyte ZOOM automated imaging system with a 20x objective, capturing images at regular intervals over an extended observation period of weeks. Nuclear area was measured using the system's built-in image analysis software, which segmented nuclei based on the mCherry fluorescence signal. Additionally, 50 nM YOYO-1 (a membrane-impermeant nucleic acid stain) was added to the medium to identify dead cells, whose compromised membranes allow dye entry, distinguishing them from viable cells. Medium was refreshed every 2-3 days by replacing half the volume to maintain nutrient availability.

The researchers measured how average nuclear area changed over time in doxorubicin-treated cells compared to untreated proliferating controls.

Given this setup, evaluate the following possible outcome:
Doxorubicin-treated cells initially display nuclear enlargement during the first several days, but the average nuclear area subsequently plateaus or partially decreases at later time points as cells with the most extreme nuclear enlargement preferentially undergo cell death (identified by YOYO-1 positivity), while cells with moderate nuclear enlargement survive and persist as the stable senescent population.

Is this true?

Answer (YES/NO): NO